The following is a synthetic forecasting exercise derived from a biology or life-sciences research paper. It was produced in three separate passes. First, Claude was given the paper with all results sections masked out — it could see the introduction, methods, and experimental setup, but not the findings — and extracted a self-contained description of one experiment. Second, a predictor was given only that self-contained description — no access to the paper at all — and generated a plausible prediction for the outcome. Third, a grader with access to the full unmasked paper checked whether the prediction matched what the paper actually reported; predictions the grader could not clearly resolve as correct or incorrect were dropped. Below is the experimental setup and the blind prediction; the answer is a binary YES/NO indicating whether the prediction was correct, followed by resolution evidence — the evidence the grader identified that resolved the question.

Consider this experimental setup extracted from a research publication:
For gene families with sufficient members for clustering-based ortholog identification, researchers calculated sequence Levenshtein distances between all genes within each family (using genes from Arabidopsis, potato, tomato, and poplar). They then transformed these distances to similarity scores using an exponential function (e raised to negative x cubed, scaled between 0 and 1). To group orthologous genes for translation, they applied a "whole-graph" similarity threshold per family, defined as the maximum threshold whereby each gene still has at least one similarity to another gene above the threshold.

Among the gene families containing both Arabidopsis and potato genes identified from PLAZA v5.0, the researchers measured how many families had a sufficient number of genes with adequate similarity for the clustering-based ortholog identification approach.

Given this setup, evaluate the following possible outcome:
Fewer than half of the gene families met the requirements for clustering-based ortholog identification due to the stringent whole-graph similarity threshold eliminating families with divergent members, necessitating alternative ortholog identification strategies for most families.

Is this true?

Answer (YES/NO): NO